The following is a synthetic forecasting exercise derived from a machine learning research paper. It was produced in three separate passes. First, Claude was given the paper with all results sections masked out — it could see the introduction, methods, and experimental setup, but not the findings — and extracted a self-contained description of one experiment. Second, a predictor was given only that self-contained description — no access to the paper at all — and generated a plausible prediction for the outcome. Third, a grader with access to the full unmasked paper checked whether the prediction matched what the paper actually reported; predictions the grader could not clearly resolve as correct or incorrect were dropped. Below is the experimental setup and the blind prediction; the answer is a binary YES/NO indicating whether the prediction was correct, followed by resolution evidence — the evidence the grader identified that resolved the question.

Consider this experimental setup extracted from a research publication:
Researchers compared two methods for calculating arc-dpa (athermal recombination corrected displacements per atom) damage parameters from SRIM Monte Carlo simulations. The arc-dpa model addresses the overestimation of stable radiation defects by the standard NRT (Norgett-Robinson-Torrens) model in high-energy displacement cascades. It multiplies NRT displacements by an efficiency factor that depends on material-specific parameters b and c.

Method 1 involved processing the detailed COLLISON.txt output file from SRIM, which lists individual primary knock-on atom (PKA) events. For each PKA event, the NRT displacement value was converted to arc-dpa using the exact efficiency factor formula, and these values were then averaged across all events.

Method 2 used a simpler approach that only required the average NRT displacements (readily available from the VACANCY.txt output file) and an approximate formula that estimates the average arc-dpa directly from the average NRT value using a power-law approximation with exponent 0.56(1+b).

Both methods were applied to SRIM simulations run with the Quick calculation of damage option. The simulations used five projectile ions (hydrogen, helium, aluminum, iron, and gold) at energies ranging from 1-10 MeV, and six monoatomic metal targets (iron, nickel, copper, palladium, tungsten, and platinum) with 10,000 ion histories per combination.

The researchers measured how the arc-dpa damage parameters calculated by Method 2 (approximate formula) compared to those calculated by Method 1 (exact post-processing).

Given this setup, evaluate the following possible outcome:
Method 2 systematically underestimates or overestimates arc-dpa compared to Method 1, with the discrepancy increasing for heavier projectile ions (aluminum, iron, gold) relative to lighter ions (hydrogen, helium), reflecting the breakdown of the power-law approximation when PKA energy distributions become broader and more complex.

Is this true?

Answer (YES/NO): NO